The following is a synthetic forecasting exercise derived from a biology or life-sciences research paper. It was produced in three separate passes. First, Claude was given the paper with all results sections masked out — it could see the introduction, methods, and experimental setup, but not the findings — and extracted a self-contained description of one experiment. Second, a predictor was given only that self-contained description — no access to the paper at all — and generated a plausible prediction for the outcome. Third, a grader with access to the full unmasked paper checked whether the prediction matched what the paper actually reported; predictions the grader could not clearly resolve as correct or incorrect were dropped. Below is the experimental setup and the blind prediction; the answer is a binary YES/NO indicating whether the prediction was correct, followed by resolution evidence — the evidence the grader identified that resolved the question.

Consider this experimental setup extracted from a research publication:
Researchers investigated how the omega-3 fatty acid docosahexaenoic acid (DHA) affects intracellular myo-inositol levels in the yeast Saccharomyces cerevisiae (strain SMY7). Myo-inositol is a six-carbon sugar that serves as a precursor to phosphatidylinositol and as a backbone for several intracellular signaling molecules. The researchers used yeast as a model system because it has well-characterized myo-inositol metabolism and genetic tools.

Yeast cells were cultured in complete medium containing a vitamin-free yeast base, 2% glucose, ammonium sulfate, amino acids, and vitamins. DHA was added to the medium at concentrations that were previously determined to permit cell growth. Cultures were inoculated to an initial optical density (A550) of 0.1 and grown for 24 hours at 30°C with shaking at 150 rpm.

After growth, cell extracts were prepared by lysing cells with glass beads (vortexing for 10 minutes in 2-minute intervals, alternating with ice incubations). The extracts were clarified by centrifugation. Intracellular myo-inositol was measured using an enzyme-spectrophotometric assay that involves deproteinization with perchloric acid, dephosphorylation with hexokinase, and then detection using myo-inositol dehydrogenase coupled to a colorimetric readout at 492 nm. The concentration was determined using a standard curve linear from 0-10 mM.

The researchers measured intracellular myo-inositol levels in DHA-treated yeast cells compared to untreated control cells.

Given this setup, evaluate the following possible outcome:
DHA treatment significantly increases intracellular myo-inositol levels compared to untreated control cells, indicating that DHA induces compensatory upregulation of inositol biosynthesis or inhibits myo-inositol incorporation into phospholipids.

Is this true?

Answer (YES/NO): NO